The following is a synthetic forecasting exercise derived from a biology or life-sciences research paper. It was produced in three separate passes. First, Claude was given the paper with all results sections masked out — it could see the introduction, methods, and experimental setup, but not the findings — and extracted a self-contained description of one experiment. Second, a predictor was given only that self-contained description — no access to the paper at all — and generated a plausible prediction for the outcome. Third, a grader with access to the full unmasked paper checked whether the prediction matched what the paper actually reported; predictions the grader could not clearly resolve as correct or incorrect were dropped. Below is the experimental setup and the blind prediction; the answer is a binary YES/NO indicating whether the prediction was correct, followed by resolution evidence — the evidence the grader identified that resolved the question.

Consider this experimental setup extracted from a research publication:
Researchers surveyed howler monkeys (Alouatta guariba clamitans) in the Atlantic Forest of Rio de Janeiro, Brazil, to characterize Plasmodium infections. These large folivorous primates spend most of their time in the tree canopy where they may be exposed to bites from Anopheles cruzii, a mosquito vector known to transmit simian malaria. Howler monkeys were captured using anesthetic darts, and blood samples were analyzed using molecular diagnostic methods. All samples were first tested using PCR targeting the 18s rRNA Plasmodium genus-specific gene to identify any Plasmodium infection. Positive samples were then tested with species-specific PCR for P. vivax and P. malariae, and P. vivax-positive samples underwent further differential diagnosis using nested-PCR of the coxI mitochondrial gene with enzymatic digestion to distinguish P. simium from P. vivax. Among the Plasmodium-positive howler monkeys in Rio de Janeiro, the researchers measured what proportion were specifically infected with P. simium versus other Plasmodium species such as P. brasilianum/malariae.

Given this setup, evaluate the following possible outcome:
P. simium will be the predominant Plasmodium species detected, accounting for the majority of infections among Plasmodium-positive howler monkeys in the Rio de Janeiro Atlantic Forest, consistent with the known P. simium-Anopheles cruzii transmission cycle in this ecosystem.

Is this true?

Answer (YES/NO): NO